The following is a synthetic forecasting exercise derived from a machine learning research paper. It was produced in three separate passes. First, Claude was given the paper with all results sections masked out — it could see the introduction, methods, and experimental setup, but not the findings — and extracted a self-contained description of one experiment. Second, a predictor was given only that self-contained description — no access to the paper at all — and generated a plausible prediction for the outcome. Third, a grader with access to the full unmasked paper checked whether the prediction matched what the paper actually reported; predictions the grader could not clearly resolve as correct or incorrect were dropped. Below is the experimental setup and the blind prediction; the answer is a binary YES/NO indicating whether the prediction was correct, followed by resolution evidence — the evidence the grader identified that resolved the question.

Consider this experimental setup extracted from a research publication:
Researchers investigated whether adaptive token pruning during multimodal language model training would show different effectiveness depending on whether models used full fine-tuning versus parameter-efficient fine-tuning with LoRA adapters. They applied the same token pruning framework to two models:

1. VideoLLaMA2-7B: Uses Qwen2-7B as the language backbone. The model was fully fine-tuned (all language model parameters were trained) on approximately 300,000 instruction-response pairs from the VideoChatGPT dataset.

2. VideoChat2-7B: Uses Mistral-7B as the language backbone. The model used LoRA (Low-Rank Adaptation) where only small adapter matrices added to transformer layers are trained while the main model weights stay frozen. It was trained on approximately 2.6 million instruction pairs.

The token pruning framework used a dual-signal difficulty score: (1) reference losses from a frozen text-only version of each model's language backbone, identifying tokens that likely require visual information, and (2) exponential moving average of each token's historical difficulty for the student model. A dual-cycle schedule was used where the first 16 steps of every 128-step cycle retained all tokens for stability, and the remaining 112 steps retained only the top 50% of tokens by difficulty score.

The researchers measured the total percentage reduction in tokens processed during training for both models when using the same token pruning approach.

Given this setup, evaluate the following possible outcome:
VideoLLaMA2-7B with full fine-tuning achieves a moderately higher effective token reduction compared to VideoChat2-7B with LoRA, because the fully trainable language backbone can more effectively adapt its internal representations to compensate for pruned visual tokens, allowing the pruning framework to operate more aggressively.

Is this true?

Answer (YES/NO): NO